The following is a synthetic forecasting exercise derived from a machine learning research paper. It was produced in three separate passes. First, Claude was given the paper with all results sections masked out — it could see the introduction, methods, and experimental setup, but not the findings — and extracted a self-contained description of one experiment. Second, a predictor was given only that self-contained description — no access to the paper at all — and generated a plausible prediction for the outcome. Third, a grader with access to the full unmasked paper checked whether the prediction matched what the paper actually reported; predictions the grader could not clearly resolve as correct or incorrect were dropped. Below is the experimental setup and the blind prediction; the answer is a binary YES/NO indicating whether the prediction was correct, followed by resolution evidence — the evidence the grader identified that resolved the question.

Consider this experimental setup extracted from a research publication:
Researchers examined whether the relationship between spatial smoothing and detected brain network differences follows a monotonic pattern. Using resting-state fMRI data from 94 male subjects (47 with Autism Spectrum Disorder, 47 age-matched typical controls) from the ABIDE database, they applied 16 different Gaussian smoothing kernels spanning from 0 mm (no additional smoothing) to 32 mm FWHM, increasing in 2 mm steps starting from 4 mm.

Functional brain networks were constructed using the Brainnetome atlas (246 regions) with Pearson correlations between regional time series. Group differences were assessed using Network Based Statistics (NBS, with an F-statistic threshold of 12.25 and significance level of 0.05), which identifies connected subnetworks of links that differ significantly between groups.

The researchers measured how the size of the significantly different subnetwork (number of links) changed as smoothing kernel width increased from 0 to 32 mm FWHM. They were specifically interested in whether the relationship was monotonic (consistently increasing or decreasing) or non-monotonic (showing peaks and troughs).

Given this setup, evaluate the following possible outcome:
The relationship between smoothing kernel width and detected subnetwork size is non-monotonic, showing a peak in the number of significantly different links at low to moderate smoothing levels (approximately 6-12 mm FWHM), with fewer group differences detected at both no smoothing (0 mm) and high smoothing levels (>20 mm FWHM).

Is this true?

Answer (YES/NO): NO